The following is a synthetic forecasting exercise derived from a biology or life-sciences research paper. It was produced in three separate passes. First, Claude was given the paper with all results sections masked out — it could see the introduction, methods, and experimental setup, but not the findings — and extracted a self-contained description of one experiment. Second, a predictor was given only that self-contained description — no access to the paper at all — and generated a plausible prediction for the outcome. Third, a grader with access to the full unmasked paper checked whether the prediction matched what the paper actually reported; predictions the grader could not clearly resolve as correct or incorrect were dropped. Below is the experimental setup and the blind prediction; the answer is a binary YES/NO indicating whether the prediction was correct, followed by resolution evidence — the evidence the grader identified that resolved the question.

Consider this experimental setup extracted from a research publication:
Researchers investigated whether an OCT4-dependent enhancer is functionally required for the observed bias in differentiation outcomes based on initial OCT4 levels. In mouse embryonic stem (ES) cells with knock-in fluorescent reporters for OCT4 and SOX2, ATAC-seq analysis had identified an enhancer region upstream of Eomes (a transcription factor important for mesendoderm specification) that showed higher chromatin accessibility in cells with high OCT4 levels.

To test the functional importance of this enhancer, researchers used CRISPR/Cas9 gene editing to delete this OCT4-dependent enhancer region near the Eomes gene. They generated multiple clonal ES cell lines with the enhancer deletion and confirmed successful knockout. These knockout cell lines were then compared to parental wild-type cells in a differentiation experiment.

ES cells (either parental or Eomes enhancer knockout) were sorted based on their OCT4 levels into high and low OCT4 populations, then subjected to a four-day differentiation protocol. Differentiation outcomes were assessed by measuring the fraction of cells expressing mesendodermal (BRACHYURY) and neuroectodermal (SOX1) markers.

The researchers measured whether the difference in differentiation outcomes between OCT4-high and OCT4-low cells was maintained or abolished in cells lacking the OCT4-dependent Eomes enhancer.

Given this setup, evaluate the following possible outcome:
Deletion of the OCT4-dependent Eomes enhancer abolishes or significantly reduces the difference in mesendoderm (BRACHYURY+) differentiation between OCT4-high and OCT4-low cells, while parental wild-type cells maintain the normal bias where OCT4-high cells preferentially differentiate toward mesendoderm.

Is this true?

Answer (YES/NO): YES